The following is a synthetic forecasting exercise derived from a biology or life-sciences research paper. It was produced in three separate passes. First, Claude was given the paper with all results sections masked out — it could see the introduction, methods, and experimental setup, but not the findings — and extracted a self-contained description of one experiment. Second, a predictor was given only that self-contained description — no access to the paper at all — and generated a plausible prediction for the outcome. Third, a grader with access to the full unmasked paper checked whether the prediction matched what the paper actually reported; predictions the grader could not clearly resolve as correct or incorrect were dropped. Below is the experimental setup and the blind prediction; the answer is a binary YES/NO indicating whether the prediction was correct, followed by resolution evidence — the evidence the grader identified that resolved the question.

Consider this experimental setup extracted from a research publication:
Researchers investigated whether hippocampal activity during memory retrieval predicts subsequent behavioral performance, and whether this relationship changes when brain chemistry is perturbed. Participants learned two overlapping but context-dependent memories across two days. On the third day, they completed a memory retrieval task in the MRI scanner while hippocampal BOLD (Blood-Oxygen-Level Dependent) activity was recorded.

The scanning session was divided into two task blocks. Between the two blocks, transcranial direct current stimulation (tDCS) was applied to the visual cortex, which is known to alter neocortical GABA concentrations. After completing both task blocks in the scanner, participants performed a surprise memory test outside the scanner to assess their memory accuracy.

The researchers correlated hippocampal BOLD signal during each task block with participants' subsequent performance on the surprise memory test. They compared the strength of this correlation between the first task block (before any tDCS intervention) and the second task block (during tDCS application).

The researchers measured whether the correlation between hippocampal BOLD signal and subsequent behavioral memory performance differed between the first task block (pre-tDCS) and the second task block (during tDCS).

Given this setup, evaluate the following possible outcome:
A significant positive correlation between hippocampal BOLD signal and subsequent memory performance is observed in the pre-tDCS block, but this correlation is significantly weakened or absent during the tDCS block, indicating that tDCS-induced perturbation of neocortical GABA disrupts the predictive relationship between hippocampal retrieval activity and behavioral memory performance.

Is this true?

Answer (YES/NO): YES